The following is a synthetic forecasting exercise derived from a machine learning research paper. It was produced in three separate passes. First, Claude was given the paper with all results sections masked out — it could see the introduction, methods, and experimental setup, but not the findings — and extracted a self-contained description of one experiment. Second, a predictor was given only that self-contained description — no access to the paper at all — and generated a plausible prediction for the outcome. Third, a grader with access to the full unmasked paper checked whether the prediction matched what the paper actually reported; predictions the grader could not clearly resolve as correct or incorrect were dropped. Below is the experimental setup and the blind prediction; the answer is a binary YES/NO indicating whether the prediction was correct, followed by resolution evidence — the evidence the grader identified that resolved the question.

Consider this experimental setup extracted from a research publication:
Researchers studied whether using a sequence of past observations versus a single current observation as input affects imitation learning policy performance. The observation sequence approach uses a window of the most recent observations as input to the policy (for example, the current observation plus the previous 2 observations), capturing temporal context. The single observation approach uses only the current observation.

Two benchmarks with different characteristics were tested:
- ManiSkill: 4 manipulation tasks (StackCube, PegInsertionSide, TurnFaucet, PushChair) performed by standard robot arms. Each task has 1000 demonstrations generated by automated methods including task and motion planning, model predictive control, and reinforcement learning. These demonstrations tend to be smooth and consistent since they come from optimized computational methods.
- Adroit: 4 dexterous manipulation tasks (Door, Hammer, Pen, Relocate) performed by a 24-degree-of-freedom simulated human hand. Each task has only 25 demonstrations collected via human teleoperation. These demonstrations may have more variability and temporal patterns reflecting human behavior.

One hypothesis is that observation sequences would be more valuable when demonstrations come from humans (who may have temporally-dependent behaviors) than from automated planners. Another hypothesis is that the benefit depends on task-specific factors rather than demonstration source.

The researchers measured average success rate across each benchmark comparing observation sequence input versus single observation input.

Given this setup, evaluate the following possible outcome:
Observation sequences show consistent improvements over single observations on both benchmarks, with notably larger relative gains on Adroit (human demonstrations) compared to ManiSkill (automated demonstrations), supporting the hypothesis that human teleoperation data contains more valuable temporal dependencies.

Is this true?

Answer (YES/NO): NO